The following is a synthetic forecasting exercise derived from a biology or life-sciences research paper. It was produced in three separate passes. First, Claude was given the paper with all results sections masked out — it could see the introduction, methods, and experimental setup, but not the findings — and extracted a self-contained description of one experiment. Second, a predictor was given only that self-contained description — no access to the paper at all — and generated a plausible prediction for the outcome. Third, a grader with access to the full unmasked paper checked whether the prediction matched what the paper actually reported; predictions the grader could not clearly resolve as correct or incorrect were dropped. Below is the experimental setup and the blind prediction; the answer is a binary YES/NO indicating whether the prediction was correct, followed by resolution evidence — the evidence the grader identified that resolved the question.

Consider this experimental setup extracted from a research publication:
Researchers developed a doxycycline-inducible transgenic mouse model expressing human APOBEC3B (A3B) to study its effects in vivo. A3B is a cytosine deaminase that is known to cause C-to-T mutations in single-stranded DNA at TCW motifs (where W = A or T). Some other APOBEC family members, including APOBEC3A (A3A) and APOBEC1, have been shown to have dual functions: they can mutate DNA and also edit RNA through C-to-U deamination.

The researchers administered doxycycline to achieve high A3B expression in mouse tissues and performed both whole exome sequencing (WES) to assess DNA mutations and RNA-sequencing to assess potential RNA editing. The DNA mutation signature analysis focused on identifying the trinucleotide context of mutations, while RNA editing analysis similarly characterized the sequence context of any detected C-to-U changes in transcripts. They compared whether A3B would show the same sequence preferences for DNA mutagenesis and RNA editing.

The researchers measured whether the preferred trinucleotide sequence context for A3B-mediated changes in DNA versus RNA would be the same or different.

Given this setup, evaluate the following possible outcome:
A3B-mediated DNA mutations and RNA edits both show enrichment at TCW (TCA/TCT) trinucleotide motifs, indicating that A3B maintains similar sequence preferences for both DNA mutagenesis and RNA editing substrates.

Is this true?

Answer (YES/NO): NO